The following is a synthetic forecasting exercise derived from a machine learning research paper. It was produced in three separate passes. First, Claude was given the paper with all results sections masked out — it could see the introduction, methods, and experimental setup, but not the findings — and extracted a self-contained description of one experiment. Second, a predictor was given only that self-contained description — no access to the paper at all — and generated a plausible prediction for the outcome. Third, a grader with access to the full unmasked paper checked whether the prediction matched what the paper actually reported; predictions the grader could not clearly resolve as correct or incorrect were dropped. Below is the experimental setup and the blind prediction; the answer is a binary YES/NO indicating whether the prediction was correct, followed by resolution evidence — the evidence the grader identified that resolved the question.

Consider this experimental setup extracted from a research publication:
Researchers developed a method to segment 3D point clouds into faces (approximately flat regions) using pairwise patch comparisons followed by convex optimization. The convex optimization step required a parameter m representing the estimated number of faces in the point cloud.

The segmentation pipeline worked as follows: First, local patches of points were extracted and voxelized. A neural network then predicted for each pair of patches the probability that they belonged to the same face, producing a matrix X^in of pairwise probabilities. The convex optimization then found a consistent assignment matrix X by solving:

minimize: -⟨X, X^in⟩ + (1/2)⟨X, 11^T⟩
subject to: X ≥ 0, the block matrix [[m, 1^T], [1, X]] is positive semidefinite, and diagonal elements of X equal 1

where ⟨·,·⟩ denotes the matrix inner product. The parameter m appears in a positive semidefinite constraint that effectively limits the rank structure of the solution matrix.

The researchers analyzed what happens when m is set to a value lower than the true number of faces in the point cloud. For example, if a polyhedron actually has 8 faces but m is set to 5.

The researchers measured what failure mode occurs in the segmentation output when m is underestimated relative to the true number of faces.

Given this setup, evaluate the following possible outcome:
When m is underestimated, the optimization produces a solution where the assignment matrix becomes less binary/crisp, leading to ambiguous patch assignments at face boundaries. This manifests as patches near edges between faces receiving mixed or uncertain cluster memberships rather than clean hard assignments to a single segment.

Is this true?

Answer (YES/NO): NO